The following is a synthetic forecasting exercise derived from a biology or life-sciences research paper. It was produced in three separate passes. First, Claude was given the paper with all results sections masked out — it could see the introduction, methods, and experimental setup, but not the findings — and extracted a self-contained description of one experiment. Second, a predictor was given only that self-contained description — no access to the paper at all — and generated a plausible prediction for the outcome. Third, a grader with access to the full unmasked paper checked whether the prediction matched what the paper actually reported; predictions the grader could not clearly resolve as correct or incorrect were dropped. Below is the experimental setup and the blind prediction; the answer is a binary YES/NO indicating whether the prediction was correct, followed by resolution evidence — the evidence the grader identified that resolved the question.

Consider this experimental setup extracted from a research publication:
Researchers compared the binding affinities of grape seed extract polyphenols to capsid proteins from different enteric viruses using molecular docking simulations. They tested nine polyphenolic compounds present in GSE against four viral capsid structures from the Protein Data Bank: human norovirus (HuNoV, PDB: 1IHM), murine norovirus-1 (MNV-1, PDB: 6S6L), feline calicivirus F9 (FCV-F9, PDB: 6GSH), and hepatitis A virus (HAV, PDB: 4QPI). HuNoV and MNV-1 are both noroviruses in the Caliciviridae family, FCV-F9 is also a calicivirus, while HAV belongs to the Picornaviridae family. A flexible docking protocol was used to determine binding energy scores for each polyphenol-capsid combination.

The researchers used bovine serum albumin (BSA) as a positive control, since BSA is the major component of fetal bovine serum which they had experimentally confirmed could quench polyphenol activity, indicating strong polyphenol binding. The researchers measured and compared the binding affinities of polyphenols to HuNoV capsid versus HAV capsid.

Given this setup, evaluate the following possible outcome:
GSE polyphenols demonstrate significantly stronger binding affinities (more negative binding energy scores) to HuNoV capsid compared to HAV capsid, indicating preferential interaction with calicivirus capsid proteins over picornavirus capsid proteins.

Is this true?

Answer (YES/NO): YES